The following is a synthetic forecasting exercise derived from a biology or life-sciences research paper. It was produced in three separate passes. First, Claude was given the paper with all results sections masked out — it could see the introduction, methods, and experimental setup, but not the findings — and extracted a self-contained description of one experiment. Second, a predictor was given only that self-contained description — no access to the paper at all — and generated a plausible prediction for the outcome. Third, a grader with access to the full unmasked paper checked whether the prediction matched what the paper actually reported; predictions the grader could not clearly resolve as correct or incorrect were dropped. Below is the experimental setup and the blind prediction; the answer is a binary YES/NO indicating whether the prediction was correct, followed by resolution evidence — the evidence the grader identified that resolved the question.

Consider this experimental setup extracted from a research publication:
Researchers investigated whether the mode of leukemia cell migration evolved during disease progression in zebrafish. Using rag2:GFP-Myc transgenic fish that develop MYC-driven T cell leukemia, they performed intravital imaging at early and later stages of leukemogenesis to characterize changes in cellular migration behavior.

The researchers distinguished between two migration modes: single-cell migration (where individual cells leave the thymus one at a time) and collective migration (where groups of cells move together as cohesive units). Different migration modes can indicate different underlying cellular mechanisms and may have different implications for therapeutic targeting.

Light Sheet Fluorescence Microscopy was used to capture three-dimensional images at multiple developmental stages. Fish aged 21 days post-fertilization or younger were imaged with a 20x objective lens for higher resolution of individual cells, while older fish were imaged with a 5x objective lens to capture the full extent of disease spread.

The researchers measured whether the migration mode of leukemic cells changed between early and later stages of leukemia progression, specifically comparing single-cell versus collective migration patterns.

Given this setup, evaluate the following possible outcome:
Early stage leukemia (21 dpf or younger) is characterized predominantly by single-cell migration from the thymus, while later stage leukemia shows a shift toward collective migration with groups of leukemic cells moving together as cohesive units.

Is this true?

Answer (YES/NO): YES